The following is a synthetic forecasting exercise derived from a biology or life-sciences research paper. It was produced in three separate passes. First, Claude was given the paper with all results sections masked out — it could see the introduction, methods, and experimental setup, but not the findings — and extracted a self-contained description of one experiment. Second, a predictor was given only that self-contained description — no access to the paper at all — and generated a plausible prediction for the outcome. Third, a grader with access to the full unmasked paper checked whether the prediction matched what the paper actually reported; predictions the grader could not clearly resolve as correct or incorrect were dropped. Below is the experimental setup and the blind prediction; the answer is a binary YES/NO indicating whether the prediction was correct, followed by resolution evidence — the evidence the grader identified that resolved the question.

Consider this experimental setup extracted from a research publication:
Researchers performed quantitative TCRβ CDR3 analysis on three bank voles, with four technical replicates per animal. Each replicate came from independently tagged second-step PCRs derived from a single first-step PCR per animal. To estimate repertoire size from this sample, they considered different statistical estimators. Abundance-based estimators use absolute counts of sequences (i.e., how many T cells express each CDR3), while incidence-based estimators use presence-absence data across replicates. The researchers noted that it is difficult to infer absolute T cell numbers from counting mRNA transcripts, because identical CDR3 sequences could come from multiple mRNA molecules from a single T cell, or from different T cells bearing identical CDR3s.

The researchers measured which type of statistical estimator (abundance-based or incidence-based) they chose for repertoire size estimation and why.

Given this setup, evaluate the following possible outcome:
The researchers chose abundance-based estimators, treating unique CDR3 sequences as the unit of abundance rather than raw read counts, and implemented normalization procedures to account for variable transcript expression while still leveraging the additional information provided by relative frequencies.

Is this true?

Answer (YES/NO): NO